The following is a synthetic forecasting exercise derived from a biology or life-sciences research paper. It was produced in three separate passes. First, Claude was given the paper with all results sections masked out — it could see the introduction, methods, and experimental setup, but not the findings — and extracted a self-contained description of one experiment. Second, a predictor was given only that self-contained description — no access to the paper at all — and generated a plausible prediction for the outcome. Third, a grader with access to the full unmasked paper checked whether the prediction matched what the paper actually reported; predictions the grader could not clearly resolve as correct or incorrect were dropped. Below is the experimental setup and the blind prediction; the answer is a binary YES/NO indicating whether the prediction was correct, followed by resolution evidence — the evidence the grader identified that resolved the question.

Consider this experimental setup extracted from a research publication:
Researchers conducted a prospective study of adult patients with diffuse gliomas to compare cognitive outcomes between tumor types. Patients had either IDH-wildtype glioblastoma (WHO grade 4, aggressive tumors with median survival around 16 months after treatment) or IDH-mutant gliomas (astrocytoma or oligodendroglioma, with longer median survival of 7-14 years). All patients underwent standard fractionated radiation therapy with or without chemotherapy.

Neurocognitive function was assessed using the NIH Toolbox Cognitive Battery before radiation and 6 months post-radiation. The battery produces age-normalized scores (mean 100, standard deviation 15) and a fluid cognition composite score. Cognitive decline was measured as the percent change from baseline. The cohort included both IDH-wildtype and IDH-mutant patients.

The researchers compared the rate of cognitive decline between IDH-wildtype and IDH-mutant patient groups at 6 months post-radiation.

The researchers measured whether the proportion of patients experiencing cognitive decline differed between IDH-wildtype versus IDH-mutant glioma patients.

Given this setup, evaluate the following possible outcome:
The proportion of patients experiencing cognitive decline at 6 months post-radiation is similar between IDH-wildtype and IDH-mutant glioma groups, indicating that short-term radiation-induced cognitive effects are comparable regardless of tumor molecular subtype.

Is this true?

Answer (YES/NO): YES